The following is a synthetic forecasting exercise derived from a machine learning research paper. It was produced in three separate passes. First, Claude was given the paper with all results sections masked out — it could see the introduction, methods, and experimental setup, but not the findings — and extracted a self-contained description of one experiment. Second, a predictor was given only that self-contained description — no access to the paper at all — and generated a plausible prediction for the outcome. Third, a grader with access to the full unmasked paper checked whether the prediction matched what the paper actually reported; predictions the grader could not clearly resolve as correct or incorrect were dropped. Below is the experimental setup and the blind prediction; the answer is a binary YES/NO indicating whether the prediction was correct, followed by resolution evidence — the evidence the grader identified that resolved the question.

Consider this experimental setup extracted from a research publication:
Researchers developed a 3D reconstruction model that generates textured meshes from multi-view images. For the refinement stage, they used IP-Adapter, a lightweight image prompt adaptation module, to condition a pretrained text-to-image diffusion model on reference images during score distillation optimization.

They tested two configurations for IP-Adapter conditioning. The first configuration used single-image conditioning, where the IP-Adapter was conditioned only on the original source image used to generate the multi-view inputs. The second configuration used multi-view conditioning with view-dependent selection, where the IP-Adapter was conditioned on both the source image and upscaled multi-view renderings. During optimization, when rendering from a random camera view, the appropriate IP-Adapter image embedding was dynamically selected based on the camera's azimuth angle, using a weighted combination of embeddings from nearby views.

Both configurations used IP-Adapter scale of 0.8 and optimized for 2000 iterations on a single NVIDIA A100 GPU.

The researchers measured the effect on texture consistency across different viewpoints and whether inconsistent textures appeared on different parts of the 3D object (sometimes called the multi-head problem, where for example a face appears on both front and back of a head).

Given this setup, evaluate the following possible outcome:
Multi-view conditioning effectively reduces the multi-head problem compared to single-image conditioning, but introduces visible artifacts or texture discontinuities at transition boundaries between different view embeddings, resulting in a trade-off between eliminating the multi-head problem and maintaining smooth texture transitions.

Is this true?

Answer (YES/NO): NO